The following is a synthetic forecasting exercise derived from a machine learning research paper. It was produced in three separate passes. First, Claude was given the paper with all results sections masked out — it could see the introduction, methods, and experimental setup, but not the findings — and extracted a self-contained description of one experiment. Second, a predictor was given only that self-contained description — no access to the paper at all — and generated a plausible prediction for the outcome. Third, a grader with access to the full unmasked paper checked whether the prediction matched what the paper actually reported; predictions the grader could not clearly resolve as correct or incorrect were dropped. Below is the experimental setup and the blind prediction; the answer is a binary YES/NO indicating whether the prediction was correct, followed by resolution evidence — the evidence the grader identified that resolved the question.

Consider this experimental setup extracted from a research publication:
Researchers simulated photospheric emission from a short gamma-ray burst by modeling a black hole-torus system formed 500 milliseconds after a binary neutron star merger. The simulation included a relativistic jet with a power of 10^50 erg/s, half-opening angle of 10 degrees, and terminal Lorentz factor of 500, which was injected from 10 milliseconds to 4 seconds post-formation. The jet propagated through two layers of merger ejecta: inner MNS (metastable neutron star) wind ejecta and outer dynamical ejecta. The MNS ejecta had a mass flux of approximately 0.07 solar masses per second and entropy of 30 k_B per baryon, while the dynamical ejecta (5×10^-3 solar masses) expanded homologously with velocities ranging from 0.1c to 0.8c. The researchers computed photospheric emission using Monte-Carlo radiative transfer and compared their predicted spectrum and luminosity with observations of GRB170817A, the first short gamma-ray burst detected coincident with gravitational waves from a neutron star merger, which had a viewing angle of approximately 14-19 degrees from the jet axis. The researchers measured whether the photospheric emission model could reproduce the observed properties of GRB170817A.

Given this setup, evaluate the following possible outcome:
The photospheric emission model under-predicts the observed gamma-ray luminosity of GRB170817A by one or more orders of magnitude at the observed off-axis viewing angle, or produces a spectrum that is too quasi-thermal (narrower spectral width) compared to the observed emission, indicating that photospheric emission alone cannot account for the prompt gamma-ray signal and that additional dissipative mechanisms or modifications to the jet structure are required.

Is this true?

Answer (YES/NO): NO